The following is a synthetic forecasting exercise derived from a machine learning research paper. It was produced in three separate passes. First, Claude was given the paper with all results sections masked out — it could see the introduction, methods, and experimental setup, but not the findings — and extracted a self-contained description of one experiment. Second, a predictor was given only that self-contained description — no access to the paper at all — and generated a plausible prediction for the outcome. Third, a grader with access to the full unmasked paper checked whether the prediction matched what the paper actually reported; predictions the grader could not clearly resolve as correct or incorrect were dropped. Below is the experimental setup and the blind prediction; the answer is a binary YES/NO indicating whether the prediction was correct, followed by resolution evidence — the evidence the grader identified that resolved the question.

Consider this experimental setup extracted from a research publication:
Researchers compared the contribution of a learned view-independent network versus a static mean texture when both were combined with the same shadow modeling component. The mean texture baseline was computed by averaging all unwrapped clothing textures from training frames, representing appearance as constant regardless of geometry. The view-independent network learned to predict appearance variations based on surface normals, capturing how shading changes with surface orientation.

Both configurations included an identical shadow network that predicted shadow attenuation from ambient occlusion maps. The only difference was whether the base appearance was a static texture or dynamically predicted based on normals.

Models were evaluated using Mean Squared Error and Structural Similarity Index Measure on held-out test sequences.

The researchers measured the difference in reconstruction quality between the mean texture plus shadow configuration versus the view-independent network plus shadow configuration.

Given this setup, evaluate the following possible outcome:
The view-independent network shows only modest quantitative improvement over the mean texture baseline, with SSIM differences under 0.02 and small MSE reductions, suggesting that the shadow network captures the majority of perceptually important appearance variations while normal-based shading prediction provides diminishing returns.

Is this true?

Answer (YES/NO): NO